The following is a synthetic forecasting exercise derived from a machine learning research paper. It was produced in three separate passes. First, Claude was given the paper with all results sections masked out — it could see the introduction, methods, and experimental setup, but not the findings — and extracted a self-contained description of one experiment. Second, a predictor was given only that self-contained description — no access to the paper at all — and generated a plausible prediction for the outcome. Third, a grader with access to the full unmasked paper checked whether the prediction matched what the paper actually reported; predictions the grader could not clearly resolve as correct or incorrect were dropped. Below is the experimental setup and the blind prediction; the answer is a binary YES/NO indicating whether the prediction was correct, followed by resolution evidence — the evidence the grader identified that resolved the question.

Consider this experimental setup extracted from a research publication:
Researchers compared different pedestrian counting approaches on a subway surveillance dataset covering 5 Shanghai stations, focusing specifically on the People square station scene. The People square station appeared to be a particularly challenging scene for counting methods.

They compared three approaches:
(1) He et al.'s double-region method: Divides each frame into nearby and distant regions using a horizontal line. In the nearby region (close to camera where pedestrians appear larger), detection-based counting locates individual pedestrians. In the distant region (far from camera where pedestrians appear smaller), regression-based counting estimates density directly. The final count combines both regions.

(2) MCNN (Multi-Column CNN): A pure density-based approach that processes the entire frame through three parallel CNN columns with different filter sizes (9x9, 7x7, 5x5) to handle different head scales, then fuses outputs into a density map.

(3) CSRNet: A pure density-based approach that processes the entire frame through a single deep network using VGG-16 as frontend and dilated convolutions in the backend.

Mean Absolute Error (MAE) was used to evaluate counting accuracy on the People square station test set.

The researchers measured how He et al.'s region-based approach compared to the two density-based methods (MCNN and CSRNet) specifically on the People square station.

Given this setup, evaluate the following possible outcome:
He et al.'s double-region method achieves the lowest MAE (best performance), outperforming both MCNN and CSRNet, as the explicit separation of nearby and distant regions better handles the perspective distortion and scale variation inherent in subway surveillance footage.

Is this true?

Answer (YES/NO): YES